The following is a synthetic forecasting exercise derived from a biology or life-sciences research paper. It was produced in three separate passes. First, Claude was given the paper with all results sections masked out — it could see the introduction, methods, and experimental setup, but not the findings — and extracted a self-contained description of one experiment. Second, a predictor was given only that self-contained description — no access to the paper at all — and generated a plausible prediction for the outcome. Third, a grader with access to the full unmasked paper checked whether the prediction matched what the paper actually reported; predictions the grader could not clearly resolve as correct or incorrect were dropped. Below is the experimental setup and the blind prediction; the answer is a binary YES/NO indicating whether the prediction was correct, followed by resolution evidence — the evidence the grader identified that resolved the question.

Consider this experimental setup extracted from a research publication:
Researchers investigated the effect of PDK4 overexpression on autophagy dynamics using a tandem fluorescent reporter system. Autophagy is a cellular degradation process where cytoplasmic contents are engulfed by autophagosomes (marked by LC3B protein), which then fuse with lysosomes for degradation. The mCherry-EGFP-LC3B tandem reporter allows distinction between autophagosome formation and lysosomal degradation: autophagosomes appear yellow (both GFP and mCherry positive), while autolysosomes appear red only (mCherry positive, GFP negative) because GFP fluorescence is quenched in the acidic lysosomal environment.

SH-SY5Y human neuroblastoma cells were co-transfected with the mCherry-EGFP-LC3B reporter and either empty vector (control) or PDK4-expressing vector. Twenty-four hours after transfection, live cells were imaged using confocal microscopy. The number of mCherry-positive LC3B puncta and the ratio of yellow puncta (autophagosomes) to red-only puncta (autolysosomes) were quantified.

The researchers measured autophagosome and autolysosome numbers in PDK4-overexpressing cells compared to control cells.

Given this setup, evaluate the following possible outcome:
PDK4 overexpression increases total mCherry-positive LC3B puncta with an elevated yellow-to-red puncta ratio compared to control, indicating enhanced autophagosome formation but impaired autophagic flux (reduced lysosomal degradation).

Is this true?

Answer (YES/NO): YES